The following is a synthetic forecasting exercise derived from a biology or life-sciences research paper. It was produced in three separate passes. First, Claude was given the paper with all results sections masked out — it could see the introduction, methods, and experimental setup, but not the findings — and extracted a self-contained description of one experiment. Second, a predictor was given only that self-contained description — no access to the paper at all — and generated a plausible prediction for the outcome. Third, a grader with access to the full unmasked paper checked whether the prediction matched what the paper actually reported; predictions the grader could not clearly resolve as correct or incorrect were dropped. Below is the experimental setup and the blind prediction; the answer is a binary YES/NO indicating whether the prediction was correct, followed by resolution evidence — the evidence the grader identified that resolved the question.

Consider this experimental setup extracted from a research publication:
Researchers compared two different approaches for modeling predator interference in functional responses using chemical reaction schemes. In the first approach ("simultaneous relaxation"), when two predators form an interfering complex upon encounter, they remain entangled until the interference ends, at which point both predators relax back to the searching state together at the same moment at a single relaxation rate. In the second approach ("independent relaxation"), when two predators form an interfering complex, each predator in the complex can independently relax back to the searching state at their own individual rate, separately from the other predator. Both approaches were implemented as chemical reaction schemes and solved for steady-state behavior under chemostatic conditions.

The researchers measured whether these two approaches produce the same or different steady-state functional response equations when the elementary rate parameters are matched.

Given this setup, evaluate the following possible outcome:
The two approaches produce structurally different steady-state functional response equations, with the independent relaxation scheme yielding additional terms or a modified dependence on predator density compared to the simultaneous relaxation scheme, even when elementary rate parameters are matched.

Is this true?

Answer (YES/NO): YES